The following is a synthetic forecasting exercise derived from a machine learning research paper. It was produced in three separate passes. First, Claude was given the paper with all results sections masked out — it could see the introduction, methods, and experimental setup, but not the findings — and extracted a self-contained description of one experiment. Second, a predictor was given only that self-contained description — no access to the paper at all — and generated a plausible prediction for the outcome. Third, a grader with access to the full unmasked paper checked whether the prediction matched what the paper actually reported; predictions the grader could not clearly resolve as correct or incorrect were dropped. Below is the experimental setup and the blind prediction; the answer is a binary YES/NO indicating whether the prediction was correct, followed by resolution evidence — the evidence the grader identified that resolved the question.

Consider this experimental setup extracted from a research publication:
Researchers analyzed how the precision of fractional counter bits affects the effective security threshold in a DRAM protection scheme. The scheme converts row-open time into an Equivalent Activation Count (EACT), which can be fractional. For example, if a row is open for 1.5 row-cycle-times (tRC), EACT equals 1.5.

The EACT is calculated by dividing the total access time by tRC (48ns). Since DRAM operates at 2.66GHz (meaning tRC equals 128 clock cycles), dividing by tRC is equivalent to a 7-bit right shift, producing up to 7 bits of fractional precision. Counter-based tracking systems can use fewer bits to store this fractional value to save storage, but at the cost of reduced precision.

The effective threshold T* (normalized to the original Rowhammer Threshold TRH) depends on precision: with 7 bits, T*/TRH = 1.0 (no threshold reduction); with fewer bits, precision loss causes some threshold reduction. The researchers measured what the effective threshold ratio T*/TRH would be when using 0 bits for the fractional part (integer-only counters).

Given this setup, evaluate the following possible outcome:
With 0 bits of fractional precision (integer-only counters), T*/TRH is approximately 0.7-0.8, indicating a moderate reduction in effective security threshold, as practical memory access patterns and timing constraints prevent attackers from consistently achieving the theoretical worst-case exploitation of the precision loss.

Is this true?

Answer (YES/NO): NO